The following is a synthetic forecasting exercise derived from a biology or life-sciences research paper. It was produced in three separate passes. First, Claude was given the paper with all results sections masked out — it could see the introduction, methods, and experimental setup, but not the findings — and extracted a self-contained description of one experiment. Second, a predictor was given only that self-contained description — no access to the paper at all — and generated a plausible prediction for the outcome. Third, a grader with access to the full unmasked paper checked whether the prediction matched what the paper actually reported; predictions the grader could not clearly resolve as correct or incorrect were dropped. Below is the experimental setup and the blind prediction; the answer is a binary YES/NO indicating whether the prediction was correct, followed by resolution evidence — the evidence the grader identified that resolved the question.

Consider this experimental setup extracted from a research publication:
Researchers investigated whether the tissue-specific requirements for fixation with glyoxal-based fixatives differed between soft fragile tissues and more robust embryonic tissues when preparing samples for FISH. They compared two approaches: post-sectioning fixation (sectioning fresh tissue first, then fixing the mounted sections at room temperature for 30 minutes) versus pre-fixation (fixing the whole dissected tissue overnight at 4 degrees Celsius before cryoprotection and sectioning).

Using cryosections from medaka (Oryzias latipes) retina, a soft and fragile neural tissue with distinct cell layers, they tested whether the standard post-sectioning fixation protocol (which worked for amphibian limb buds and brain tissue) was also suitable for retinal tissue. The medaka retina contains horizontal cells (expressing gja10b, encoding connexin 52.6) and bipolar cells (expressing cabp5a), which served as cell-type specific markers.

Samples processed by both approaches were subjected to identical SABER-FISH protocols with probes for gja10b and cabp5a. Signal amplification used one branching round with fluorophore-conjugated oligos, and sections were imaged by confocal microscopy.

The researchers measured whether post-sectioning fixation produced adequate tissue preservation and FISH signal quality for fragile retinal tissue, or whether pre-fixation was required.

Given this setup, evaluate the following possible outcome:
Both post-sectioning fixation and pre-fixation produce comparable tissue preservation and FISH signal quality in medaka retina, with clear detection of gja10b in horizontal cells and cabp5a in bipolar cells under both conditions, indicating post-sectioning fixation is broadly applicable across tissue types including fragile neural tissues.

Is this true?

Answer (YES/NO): NO